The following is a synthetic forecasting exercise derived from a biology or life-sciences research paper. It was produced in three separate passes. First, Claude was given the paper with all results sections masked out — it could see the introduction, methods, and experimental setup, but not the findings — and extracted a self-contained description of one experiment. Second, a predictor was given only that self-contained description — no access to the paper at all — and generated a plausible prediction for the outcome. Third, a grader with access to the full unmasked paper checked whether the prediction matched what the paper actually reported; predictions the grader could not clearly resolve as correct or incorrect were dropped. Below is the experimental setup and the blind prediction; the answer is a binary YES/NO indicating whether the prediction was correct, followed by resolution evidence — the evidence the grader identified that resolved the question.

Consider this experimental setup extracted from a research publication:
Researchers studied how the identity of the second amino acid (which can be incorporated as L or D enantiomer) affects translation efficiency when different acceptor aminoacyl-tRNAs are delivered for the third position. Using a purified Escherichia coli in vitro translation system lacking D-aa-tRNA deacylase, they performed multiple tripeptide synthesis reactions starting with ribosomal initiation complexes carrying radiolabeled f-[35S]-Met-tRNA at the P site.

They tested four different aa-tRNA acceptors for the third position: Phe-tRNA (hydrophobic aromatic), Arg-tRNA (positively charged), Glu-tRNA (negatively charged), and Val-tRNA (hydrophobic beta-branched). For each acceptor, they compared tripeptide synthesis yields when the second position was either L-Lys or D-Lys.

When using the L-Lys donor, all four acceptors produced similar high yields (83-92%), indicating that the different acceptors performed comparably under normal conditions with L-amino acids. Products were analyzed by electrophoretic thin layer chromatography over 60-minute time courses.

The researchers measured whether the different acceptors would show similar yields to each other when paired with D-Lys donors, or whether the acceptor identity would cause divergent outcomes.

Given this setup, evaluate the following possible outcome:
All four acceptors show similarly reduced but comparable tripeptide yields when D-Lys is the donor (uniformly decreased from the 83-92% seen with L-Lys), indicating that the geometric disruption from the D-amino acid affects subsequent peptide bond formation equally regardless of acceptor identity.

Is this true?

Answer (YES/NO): NO